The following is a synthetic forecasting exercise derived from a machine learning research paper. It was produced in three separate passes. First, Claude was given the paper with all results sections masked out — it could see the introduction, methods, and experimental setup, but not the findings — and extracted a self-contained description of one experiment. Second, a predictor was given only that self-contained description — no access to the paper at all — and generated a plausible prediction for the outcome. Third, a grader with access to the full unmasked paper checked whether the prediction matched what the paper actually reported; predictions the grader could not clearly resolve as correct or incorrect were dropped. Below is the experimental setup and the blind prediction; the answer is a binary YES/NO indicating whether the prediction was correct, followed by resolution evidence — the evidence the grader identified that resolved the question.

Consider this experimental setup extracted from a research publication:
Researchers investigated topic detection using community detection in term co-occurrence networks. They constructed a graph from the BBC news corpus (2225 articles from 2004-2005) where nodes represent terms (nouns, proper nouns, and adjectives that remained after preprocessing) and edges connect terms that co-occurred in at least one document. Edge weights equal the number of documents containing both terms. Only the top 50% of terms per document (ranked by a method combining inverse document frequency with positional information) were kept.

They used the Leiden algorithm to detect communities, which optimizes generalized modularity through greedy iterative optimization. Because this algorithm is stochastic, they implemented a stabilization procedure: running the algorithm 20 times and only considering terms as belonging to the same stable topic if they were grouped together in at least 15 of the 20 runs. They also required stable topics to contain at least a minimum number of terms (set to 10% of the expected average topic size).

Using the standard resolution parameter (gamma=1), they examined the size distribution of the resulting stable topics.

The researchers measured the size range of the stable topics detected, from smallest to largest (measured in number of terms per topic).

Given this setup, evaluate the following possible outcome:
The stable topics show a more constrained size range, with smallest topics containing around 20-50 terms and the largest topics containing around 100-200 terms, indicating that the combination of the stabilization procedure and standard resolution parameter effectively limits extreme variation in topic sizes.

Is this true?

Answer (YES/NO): NO